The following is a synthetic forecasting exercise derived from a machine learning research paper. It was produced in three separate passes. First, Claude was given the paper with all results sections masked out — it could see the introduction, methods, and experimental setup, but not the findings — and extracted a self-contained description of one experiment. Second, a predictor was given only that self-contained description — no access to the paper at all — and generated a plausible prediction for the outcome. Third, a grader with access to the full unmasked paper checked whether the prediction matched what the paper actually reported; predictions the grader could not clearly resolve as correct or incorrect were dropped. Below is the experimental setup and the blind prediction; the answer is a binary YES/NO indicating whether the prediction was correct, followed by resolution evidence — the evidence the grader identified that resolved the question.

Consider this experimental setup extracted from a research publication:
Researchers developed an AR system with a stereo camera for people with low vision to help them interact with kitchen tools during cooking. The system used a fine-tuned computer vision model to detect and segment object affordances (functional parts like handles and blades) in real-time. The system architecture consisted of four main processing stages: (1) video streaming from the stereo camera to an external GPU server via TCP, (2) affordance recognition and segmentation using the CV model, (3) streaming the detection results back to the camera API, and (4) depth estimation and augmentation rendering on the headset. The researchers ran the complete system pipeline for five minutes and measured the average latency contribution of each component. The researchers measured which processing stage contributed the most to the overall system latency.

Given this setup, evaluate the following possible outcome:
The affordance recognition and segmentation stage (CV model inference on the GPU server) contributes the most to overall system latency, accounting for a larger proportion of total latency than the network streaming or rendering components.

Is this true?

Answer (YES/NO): NO